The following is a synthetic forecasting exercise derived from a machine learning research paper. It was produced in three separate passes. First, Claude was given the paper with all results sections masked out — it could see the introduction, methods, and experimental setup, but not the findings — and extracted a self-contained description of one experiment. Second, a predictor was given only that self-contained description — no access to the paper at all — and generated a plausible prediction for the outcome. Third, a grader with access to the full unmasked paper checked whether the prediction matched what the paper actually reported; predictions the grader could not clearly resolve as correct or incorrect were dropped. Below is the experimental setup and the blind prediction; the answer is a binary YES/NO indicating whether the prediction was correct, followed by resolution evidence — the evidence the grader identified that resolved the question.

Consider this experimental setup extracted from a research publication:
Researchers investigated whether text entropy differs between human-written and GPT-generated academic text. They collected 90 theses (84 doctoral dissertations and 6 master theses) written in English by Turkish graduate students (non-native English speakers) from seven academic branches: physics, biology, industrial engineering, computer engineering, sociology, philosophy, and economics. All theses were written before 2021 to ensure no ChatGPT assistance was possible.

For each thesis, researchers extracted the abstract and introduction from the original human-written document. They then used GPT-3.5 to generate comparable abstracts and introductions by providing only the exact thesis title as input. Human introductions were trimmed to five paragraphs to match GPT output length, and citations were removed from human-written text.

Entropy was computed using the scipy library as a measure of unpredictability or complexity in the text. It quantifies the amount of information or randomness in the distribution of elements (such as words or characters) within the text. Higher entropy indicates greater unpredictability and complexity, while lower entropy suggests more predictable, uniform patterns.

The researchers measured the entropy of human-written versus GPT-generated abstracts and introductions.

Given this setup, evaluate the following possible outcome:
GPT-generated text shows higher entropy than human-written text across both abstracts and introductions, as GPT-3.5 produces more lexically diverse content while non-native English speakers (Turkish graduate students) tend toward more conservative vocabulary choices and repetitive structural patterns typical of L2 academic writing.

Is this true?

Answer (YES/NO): NO